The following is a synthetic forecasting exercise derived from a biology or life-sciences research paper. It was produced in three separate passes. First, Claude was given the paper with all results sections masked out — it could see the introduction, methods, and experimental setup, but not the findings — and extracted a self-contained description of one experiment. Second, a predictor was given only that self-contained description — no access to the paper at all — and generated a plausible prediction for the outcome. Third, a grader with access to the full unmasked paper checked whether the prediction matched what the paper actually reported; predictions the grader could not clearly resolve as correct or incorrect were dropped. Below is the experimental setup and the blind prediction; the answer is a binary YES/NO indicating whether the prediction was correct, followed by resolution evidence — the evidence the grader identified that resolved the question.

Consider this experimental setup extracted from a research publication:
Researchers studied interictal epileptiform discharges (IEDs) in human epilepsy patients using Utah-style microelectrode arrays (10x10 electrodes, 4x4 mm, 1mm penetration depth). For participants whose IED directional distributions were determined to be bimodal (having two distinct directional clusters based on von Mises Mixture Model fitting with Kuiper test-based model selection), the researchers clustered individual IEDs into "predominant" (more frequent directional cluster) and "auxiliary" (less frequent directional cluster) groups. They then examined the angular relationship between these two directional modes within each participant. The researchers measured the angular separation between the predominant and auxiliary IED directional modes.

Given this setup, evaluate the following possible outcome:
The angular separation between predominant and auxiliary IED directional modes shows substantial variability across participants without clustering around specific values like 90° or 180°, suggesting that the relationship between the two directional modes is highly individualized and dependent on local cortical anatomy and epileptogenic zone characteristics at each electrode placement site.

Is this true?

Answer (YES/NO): NO